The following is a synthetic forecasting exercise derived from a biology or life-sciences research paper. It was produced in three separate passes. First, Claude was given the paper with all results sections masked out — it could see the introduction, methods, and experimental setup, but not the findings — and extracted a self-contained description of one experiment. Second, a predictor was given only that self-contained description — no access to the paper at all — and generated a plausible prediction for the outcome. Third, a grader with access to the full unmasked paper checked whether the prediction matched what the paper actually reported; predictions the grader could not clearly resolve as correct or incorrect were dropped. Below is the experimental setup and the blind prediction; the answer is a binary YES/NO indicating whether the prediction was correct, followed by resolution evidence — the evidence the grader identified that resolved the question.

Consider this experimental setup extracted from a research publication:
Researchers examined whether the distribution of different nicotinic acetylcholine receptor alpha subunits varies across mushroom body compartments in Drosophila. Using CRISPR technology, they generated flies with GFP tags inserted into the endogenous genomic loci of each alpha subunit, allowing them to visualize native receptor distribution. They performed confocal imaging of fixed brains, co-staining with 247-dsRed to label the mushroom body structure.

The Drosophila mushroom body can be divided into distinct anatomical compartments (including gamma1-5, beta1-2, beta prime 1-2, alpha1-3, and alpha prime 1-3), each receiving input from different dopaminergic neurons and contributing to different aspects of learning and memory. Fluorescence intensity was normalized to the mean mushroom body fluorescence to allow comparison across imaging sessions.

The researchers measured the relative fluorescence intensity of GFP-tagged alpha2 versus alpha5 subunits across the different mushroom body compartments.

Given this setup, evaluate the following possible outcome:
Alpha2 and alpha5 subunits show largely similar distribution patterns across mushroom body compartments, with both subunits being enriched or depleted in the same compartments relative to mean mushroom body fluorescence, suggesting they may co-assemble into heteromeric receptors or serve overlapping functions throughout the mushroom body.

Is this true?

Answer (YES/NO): NO